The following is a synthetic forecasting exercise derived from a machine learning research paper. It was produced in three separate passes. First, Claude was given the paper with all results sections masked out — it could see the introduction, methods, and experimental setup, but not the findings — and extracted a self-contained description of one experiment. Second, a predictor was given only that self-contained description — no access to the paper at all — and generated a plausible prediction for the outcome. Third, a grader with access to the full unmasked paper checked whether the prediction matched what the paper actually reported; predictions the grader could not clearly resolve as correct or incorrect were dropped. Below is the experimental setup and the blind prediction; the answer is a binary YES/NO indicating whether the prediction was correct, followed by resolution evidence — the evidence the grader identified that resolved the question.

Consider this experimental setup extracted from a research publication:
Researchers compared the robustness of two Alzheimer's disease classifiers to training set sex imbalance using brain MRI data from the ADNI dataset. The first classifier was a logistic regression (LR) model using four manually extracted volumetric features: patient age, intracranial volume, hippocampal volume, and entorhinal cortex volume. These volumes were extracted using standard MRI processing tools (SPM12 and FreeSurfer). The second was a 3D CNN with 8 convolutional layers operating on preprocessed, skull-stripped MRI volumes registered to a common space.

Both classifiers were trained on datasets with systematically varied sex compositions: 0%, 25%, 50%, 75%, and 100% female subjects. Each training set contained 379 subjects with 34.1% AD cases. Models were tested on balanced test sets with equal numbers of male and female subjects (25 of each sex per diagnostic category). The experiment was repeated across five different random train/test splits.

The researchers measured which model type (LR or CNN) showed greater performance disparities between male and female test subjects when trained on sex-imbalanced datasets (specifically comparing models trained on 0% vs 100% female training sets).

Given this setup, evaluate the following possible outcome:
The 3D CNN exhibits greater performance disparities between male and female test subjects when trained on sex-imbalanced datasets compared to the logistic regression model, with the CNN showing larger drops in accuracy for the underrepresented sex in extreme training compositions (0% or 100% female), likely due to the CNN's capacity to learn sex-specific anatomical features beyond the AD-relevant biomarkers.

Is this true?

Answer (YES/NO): NO